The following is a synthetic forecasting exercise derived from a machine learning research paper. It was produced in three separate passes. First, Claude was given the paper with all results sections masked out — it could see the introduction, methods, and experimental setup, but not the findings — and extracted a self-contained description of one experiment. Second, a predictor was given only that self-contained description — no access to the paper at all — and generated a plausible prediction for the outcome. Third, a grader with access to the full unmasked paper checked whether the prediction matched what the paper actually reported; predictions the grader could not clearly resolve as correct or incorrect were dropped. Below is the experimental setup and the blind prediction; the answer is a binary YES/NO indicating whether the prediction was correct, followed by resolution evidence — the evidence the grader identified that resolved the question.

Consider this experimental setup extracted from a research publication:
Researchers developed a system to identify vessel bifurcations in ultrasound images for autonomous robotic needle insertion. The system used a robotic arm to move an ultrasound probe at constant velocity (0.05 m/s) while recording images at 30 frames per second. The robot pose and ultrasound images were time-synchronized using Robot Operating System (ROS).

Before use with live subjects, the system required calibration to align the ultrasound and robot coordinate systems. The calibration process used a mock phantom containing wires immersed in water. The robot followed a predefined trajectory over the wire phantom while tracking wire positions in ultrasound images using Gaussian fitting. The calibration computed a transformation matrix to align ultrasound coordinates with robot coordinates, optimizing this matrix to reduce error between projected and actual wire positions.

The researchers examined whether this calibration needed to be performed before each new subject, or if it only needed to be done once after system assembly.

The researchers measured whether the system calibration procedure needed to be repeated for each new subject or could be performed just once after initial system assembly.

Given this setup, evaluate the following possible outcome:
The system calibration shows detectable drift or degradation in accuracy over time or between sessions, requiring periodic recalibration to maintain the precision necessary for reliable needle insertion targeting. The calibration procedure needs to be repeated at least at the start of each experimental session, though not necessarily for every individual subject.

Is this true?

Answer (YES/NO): NO